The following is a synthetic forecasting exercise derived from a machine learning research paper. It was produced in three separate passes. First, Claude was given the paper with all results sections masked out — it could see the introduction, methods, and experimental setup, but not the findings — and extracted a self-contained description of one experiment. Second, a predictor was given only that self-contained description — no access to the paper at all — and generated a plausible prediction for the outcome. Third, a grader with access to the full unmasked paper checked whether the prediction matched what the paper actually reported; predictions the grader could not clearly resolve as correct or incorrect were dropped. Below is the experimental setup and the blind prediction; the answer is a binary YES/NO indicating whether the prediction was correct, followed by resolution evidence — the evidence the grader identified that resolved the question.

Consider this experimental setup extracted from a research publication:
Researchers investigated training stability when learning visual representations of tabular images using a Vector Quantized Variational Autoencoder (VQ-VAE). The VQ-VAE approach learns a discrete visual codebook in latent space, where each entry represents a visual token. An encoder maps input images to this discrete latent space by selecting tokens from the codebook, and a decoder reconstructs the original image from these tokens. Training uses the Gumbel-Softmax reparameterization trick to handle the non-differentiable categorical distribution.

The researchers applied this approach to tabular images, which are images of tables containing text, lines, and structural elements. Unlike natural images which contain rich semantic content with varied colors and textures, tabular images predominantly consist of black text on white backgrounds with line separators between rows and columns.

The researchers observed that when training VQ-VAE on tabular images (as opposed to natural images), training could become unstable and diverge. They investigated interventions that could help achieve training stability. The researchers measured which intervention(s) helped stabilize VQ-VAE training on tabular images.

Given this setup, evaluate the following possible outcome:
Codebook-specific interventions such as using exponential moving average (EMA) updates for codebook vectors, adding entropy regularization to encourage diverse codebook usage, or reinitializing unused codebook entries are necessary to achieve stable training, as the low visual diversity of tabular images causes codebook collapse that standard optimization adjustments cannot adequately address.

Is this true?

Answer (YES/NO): NO